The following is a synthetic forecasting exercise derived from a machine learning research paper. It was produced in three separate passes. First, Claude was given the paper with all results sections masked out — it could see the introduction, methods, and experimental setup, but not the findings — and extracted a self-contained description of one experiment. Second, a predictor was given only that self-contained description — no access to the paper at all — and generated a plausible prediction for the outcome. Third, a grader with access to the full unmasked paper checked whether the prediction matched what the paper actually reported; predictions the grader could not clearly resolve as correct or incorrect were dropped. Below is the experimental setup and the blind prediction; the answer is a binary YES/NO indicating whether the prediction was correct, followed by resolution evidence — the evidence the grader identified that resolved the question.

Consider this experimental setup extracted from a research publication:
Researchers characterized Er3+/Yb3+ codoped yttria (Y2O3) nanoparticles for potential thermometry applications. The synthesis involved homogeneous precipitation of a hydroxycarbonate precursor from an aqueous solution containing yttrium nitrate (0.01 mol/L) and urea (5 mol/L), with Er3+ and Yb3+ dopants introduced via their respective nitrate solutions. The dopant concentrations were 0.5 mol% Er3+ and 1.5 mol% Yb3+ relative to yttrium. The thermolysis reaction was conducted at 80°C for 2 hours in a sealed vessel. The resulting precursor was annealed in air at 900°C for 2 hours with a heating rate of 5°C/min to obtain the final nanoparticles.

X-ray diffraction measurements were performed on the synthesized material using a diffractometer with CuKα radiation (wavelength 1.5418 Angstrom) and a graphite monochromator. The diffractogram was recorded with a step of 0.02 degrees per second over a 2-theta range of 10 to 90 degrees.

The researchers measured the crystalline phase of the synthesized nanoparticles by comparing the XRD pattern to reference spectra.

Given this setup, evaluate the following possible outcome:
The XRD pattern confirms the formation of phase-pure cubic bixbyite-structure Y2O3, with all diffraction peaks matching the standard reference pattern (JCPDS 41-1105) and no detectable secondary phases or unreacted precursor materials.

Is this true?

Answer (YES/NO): NO